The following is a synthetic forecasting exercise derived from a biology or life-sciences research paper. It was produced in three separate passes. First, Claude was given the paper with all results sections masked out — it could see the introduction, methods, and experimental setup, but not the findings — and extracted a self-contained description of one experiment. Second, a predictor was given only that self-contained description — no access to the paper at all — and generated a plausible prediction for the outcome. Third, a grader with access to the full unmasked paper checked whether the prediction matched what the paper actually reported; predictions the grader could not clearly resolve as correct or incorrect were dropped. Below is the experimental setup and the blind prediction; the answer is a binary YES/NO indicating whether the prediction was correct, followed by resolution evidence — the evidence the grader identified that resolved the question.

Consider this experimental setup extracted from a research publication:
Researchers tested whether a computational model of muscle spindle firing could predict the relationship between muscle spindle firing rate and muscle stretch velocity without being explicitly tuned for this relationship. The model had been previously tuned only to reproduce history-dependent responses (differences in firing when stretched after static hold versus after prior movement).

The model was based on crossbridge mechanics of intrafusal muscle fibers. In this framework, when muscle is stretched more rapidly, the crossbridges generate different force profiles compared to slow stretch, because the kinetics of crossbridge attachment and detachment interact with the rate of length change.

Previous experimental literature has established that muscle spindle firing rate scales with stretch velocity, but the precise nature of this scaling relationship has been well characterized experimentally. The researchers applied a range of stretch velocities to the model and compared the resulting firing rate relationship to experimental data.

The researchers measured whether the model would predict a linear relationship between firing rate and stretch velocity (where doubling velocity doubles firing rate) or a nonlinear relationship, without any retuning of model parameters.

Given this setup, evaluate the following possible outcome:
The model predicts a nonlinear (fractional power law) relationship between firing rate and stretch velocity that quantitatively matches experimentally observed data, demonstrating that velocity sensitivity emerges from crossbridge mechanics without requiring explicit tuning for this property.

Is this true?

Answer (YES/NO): YES